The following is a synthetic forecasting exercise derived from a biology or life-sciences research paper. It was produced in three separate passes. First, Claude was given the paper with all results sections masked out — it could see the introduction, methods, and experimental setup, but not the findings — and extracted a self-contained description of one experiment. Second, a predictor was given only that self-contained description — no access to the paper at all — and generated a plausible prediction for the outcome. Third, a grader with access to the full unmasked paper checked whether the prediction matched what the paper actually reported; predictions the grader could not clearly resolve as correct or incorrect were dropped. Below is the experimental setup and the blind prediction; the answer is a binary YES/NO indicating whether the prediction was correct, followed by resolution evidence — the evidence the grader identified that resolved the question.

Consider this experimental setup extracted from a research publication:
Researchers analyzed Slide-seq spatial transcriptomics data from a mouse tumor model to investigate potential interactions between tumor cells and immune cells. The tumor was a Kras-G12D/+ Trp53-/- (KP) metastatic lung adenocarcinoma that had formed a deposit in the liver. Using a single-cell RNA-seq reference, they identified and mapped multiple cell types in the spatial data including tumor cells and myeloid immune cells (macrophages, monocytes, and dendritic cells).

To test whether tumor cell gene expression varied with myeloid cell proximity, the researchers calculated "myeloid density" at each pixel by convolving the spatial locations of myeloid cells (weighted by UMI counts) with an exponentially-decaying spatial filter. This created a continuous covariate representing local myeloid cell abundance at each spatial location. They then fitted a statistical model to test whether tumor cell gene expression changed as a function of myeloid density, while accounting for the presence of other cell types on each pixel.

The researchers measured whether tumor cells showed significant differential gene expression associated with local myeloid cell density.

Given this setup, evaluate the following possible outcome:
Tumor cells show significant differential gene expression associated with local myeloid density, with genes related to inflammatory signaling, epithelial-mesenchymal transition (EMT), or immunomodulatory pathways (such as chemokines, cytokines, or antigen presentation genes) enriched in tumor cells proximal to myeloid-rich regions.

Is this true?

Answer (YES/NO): YES